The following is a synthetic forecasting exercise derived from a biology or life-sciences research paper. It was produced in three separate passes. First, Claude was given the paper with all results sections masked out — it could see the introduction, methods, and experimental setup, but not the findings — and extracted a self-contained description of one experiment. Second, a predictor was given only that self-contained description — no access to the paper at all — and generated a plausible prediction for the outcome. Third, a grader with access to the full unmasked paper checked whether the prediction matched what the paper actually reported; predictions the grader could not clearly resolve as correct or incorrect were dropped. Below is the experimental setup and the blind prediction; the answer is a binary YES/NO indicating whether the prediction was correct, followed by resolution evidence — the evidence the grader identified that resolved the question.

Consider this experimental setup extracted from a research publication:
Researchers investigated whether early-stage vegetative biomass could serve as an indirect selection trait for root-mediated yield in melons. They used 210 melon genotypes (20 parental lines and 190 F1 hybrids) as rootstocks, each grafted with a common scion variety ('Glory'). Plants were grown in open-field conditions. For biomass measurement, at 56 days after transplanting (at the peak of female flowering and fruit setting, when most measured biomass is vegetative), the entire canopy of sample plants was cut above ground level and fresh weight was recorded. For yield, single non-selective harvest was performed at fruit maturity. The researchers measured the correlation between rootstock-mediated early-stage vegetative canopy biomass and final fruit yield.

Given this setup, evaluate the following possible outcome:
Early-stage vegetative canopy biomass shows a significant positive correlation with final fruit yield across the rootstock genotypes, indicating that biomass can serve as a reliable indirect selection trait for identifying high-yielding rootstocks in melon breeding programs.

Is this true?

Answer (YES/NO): NO